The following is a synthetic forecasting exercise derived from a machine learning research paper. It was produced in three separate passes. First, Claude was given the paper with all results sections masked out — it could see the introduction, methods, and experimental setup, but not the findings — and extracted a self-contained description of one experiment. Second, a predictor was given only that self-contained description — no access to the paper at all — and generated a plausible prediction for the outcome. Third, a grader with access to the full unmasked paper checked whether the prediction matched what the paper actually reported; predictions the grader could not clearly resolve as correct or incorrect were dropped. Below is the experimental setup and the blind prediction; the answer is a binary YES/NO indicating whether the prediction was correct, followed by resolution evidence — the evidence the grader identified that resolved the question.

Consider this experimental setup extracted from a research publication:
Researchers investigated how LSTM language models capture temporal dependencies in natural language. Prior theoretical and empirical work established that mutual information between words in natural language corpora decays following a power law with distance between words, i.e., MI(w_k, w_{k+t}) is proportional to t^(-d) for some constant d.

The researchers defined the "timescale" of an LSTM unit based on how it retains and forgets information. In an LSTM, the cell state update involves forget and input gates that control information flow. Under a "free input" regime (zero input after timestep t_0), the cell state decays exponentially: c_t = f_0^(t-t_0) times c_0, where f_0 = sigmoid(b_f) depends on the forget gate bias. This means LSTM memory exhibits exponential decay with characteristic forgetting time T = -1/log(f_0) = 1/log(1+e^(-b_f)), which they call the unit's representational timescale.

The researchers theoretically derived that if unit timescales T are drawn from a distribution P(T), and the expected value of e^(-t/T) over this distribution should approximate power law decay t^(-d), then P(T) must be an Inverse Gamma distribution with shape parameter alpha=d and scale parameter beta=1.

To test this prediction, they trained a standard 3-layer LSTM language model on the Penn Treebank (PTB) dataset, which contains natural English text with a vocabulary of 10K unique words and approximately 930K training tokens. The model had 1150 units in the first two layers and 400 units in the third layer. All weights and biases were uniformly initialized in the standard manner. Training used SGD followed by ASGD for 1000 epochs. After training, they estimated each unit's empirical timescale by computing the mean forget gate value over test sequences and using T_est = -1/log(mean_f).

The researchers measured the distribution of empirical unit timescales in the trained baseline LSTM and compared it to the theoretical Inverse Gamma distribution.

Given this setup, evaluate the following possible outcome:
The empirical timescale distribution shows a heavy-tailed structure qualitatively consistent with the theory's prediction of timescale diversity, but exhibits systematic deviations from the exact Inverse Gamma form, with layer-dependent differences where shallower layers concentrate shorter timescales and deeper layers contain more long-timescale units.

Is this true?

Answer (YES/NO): NO